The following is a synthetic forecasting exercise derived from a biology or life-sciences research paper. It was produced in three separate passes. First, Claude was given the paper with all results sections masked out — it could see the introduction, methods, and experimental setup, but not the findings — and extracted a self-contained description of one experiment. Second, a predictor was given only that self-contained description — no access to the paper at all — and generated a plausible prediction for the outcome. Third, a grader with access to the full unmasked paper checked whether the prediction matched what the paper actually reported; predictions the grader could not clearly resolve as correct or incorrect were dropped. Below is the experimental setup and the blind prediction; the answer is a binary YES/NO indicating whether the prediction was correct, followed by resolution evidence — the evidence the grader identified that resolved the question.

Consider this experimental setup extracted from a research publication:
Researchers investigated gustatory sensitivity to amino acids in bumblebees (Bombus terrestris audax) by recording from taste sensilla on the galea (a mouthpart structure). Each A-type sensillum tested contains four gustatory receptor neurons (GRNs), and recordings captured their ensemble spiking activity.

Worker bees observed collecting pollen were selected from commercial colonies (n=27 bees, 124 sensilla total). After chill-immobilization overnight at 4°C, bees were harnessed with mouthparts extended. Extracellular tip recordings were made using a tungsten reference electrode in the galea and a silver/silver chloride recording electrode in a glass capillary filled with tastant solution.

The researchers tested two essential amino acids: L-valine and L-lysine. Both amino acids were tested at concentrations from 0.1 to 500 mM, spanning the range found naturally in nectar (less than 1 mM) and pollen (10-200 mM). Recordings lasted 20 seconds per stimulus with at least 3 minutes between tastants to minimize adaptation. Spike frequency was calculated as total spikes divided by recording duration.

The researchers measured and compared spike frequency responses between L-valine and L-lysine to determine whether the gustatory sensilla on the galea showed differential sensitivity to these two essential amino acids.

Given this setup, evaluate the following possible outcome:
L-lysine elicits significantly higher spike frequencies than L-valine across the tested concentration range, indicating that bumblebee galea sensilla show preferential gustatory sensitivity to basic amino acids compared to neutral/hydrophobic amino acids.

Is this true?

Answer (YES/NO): NO